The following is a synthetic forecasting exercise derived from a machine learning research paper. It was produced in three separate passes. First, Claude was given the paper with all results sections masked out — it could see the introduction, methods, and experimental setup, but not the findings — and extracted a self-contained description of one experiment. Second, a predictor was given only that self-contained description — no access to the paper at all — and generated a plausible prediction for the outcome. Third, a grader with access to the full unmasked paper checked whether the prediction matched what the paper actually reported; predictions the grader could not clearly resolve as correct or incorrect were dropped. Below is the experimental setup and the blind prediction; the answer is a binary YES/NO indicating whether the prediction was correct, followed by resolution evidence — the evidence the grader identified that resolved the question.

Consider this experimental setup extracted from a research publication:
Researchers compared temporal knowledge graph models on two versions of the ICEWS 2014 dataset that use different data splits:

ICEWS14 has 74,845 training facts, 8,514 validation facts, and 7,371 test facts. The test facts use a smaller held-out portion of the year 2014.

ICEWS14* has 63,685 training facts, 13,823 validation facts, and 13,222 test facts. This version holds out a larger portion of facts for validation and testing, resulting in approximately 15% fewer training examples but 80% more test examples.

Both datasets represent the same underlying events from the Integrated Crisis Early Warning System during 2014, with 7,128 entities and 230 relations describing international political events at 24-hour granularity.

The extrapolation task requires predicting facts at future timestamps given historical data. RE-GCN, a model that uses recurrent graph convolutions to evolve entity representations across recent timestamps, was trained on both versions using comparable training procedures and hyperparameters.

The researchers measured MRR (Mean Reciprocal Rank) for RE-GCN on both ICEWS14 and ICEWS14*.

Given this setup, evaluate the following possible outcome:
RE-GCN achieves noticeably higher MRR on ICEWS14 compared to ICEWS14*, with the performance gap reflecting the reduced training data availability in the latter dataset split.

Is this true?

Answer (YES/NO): NO